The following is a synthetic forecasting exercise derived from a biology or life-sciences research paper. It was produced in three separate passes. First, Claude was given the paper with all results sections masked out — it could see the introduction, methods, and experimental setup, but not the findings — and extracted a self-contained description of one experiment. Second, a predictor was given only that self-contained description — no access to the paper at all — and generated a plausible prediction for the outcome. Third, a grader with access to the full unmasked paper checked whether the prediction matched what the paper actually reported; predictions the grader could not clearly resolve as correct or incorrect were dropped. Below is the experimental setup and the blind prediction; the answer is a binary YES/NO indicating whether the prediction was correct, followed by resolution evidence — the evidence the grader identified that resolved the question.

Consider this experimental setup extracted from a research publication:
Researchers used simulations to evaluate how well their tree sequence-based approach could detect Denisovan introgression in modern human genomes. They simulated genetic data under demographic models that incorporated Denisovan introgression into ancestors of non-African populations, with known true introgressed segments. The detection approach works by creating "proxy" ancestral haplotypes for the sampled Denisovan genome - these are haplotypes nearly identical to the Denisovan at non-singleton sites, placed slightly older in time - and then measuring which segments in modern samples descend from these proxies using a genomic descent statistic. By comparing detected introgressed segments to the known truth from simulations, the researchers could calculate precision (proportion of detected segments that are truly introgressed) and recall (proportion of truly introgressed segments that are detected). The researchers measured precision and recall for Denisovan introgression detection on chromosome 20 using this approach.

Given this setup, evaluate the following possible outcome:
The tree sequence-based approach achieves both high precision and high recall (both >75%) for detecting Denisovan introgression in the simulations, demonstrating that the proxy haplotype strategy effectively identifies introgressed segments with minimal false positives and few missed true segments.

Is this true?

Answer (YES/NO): NO